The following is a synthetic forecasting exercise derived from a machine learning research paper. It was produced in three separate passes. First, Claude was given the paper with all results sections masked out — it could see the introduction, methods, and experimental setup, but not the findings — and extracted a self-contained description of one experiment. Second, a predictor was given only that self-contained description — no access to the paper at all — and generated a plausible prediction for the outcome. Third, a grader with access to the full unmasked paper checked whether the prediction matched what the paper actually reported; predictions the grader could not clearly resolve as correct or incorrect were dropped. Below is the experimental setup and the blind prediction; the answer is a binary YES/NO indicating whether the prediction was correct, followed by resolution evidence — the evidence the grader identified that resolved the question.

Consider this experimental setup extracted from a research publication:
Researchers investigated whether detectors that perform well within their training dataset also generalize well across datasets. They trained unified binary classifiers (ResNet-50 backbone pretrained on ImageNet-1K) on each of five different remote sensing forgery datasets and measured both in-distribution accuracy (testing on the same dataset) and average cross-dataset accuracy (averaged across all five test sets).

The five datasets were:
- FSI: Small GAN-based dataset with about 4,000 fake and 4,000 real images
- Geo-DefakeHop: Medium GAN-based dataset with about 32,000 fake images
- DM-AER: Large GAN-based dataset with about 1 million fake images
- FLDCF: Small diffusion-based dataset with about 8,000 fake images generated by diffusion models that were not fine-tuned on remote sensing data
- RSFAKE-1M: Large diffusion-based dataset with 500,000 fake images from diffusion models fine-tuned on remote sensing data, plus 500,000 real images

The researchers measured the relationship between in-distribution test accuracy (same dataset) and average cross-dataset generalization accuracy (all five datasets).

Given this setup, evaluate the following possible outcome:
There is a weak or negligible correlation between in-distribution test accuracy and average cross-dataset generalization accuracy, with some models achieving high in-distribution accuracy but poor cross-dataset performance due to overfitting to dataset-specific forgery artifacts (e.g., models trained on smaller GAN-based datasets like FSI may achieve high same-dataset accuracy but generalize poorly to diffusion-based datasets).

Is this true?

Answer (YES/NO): YES